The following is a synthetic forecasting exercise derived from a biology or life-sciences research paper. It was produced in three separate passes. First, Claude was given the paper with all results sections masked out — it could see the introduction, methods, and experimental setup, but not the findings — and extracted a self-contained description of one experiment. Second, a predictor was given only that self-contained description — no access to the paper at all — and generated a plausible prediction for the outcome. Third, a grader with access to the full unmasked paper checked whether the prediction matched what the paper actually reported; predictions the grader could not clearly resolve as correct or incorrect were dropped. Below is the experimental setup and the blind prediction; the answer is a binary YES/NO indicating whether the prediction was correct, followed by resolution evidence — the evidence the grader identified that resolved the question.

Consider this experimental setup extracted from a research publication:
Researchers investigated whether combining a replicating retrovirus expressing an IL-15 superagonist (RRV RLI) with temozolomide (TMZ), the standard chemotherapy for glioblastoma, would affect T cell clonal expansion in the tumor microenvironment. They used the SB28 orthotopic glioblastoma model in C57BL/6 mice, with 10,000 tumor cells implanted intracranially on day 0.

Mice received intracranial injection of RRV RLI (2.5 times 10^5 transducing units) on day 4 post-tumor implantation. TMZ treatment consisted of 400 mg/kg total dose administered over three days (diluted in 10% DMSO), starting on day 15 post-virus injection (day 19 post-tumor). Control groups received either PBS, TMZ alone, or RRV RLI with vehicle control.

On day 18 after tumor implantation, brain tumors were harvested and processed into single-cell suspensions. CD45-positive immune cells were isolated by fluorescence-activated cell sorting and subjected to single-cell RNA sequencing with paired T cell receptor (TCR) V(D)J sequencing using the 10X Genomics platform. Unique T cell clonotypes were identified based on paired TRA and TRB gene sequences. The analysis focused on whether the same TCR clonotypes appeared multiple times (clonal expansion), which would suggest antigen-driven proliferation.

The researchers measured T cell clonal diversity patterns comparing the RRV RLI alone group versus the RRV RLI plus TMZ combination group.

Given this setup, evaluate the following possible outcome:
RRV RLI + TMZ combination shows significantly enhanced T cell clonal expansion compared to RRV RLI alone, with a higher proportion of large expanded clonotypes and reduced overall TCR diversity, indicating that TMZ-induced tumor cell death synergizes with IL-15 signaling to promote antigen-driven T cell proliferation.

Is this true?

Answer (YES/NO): YES